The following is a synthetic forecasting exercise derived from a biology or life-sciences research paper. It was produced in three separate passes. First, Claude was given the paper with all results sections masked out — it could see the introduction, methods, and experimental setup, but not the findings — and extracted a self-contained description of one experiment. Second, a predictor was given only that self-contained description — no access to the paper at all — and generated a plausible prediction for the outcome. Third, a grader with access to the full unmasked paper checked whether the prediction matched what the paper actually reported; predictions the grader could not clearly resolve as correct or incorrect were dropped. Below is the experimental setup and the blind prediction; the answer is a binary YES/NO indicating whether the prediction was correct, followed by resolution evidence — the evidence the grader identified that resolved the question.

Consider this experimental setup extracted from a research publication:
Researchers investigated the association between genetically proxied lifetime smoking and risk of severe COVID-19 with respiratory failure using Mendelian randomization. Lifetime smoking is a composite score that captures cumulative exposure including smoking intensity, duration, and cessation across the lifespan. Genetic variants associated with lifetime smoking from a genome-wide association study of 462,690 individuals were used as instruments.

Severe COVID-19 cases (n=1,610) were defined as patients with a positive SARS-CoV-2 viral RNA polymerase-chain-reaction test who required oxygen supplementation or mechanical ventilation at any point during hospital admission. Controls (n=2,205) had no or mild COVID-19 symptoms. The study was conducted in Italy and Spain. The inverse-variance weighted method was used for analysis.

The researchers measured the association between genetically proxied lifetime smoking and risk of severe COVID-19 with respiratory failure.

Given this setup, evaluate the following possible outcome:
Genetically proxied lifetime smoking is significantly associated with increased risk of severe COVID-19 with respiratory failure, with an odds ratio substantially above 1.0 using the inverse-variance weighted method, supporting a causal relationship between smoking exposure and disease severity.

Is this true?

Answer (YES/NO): YES